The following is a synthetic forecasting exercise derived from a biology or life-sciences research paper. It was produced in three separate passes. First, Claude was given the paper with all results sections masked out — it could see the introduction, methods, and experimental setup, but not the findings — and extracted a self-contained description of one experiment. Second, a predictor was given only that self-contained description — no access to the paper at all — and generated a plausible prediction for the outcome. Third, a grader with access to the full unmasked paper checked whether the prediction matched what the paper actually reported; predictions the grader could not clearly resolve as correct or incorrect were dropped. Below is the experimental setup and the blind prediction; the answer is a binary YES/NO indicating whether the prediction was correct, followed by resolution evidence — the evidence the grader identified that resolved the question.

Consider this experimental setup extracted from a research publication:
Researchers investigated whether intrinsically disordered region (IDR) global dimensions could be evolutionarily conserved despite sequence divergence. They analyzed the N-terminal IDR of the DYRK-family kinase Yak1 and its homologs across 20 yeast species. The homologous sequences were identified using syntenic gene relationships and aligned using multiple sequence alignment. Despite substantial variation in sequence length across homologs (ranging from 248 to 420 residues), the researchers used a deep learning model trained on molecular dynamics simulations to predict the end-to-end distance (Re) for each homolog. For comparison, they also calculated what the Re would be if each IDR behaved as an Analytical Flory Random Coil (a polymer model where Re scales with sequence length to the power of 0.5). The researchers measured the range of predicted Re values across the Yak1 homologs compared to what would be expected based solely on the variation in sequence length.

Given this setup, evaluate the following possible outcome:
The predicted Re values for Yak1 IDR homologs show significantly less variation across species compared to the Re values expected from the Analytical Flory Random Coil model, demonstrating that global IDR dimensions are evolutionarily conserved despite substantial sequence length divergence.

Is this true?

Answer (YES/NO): YES